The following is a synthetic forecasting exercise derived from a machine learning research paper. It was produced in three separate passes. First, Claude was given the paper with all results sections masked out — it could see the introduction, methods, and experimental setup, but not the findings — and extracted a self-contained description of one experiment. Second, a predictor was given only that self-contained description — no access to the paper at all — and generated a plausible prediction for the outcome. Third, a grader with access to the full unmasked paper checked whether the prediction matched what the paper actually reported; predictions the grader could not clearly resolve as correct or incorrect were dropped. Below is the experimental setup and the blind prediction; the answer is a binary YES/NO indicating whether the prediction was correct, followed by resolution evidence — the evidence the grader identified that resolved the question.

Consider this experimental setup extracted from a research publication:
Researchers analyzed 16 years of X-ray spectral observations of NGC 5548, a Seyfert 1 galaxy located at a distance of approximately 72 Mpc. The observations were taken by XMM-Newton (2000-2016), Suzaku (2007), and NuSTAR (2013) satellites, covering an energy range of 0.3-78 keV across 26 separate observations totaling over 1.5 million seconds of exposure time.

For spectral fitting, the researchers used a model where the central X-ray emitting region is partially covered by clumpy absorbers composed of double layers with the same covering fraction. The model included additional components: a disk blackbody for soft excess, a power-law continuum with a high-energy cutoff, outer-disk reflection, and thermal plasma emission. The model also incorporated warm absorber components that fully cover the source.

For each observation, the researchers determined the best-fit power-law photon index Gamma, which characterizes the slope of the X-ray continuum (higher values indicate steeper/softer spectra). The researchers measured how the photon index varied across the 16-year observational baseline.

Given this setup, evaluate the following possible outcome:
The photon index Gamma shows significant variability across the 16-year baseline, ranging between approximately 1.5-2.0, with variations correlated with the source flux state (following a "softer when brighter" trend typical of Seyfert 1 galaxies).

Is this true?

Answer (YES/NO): NO